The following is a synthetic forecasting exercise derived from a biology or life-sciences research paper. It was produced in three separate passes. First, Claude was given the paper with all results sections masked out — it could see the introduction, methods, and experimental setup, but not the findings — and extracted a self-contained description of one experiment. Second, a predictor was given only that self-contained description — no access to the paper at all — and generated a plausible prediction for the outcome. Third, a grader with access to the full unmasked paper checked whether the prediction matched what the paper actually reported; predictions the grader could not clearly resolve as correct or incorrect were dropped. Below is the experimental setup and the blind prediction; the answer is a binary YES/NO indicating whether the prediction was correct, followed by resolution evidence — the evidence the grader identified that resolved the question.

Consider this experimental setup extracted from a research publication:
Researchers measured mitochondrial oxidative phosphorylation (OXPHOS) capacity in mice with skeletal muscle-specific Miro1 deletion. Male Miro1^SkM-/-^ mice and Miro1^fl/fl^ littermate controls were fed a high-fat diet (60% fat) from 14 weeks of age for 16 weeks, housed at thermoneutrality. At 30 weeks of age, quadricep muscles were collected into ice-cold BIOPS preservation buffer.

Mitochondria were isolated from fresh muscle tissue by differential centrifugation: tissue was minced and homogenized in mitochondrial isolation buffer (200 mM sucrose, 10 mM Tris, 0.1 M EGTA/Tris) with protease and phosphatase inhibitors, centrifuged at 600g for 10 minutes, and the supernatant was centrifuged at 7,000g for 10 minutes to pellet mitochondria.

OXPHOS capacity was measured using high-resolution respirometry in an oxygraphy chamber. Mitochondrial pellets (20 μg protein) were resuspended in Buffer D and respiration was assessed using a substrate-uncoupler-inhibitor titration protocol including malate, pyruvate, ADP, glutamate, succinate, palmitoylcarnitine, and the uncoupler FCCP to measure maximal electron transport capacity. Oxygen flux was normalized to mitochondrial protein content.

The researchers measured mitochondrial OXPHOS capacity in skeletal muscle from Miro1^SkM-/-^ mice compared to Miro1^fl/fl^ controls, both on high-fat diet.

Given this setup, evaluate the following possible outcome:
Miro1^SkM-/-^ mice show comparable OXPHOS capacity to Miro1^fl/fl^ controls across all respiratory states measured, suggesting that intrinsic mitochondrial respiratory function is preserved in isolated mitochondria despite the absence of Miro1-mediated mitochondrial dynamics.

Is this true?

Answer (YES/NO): NO